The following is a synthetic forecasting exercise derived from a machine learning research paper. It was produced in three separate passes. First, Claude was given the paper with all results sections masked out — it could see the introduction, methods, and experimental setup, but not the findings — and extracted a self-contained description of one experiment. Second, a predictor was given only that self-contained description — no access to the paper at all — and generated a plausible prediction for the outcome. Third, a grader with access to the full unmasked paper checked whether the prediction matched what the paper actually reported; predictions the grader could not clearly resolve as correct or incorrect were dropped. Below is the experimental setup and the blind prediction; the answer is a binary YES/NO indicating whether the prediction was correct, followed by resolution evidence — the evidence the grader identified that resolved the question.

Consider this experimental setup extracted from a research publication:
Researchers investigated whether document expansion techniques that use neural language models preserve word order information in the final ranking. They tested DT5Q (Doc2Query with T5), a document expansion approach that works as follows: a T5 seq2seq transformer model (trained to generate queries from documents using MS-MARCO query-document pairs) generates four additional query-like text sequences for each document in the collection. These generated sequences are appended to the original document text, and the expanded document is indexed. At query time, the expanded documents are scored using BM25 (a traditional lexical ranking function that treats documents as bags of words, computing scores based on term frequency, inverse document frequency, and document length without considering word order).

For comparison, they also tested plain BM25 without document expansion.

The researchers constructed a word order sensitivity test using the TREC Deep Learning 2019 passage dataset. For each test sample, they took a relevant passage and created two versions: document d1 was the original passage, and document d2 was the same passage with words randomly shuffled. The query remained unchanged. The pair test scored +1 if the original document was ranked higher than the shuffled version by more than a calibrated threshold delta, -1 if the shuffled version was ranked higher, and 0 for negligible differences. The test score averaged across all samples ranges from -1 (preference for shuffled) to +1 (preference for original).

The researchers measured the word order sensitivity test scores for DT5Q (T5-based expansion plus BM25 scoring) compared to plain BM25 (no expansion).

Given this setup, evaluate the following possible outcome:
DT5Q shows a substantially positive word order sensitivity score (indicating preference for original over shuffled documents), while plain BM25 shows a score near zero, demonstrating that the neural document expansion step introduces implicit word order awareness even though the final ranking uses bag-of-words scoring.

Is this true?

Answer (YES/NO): NO